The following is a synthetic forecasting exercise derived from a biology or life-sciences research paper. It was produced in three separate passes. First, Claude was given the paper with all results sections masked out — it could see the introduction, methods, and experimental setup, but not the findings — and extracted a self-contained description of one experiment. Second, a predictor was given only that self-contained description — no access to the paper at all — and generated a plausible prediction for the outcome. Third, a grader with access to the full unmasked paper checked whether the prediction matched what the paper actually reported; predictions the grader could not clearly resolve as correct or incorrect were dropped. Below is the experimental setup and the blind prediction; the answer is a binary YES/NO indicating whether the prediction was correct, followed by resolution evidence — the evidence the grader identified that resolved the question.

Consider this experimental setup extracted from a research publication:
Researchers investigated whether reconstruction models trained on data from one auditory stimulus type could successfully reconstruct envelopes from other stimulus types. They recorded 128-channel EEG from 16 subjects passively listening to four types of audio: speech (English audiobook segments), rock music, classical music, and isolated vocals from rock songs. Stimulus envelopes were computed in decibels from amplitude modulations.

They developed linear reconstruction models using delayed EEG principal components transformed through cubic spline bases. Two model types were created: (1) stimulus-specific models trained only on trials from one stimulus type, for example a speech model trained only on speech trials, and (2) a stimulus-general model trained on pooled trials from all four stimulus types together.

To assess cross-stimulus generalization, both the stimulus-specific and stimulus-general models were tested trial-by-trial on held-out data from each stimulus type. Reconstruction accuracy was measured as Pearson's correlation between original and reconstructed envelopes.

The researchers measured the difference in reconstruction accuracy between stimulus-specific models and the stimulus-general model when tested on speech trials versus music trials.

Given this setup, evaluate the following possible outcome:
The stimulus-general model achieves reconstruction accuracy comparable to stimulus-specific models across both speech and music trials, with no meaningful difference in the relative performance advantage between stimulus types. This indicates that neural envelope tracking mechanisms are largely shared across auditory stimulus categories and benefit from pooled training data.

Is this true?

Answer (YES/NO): NO